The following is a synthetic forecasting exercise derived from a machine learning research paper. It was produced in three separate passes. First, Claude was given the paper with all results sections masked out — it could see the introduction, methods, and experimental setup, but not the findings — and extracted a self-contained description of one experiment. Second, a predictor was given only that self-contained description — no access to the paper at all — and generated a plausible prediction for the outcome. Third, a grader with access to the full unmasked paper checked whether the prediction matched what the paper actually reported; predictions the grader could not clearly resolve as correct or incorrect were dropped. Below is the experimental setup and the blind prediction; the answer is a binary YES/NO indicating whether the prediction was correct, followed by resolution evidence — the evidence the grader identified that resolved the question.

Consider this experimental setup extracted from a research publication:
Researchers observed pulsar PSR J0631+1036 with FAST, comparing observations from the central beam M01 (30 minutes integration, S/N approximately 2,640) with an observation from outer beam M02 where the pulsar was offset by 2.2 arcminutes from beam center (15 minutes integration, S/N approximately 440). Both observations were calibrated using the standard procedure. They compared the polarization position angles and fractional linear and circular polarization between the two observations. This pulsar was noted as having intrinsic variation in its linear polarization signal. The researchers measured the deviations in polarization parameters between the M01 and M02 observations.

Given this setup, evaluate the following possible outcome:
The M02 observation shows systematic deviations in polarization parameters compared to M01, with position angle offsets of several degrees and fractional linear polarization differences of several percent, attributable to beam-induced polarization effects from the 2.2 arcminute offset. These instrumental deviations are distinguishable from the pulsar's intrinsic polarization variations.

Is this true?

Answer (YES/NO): NO